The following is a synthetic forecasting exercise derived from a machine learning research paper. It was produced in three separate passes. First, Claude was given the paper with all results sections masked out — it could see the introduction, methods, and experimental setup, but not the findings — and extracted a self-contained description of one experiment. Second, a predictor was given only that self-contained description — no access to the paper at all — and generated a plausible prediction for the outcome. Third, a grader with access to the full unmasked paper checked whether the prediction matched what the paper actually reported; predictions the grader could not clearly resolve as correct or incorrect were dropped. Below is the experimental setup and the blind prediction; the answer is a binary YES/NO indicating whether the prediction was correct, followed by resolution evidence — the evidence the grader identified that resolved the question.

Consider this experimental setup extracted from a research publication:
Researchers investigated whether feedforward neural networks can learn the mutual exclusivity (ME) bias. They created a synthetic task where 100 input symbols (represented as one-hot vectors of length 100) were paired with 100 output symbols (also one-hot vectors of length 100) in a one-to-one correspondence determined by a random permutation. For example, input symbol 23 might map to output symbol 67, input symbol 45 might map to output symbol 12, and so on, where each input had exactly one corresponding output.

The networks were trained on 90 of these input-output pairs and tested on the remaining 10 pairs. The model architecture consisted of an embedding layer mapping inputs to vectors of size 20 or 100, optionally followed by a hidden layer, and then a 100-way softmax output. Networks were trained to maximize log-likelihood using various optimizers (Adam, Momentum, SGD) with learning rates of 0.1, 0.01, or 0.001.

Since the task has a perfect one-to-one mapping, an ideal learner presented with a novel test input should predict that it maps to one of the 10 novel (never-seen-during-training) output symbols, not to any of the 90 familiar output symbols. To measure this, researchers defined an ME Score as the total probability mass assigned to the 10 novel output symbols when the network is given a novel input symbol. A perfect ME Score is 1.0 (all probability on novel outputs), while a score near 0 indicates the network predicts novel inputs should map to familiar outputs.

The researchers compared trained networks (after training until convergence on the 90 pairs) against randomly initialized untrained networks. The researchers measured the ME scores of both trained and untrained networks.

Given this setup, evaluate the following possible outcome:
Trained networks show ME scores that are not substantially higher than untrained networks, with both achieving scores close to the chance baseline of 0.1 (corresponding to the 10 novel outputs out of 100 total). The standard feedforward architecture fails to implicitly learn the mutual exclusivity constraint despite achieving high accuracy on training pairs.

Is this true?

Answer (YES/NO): NO